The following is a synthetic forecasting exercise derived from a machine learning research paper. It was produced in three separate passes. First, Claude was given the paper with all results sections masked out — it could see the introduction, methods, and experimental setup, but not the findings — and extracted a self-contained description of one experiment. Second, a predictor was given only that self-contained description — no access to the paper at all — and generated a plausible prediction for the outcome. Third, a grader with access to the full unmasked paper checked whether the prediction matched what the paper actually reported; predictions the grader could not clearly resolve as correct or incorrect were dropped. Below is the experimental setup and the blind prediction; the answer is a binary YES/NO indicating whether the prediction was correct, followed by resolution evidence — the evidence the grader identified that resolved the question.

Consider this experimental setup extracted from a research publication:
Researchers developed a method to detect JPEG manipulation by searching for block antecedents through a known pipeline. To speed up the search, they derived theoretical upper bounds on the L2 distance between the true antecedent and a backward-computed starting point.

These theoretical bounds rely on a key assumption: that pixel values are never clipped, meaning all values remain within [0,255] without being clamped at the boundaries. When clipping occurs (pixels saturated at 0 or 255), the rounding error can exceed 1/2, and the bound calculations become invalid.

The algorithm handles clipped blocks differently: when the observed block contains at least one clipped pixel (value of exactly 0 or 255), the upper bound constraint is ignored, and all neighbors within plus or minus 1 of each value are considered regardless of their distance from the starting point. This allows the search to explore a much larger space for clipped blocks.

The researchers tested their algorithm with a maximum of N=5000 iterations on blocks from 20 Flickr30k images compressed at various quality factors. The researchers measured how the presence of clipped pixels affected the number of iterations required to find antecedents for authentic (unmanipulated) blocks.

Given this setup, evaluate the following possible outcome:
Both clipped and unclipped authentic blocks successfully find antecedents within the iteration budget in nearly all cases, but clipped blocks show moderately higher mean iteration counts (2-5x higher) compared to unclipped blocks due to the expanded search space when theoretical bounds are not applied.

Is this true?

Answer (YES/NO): NO